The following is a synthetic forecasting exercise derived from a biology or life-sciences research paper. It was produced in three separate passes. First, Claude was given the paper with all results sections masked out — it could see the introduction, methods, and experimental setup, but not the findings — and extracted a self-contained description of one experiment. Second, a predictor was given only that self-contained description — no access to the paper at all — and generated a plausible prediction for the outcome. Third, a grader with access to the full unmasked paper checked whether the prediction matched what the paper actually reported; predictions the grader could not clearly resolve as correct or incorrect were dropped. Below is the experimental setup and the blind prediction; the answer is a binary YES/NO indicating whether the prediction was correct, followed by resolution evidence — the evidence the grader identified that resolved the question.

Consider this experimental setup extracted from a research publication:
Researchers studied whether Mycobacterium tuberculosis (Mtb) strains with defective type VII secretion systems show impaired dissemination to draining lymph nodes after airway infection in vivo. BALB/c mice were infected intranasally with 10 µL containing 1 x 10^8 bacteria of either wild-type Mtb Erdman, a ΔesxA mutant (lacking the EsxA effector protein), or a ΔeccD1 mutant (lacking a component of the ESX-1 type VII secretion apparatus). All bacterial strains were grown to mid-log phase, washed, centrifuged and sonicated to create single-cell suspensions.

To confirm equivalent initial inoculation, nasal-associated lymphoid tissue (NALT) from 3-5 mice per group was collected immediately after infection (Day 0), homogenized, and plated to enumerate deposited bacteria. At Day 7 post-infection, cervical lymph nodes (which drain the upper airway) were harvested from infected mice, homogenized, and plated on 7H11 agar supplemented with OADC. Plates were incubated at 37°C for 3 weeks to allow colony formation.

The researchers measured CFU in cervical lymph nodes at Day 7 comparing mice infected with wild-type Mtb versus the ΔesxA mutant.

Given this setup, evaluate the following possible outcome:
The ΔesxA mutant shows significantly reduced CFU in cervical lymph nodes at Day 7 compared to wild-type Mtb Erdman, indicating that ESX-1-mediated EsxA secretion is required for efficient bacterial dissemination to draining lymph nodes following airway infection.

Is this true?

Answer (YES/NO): YES